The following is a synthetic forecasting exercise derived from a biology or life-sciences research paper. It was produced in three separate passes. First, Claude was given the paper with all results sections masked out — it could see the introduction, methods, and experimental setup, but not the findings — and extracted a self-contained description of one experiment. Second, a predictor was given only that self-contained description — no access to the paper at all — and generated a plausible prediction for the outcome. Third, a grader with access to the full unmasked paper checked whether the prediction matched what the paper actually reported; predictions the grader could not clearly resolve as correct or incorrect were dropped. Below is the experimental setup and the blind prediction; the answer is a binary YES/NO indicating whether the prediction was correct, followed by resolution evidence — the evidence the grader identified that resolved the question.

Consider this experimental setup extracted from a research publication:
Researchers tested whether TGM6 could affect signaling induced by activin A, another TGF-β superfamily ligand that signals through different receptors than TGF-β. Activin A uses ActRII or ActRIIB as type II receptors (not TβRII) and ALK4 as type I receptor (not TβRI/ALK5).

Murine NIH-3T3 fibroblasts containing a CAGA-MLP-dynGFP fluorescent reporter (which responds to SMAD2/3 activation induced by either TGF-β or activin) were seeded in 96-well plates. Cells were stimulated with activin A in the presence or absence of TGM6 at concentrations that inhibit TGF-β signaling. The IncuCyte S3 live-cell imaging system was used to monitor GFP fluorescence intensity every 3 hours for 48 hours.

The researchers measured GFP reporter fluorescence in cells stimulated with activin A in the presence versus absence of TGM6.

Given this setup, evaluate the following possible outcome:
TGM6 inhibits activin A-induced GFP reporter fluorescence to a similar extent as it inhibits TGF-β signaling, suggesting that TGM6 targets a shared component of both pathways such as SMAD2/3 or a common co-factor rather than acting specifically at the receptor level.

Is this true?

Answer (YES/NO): NO